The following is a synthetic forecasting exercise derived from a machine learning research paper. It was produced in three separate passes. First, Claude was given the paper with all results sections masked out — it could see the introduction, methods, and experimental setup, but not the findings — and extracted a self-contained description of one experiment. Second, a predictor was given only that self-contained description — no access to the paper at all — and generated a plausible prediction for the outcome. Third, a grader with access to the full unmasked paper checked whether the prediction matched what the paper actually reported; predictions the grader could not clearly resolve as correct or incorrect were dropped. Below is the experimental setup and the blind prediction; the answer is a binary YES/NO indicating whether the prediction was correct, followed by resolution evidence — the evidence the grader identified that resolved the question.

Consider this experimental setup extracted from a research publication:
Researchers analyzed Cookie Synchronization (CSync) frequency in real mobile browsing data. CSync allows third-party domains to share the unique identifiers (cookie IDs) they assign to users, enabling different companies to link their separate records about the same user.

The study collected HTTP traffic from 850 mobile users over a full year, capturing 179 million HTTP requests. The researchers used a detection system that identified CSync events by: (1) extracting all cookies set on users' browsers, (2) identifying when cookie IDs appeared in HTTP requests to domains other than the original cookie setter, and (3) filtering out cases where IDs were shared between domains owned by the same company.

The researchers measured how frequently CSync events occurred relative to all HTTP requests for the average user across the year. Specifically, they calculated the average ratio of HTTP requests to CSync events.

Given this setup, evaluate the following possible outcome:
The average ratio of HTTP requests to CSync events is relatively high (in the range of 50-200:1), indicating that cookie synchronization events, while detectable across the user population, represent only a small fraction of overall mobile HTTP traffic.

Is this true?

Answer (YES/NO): YES